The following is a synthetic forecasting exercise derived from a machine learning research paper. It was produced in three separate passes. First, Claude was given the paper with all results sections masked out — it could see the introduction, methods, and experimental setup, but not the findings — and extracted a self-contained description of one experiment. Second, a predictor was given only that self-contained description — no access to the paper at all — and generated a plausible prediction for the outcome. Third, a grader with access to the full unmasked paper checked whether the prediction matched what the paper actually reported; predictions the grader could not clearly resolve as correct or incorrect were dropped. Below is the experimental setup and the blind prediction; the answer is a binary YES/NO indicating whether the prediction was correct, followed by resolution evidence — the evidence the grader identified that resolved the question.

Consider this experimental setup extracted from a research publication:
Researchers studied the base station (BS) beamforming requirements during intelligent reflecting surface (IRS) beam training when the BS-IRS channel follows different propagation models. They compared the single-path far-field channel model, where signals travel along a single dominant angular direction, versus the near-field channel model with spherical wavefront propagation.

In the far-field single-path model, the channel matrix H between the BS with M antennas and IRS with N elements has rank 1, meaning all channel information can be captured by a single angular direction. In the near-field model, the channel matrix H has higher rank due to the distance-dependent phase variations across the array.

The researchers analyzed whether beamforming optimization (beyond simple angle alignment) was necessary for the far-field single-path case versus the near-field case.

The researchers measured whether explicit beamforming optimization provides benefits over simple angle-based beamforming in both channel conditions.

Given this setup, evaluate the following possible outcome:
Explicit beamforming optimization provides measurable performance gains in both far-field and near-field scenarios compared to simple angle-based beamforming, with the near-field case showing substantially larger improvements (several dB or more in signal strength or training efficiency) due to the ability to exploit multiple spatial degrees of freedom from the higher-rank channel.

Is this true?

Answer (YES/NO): NO